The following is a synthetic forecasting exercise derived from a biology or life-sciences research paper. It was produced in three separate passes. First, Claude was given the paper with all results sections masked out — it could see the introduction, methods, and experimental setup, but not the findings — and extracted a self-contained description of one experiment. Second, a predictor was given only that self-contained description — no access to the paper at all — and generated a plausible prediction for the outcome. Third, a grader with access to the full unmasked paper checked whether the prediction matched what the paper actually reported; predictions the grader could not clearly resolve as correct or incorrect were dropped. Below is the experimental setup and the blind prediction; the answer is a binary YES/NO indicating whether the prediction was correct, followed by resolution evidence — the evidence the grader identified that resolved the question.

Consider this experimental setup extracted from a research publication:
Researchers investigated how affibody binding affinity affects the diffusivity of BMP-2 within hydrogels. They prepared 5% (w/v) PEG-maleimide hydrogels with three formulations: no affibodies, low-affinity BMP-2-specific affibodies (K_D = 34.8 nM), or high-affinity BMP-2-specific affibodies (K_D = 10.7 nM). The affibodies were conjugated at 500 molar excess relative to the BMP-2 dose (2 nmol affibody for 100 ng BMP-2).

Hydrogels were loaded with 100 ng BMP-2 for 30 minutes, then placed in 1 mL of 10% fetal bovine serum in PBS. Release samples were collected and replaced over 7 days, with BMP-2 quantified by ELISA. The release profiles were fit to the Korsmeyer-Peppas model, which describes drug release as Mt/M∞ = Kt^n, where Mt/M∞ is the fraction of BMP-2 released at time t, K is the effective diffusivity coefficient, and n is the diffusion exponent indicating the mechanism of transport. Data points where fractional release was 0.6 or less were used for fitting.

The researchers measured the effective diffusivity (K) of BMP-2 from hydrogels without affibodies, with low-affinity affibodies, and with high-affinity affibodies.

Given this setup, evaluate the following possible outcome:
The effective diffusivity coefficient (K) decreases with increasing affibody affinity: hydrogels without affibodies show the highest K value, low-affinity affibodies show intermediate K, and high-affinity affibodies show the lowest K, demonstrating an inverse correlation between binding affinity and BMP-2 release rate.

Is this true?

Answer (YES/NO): NO